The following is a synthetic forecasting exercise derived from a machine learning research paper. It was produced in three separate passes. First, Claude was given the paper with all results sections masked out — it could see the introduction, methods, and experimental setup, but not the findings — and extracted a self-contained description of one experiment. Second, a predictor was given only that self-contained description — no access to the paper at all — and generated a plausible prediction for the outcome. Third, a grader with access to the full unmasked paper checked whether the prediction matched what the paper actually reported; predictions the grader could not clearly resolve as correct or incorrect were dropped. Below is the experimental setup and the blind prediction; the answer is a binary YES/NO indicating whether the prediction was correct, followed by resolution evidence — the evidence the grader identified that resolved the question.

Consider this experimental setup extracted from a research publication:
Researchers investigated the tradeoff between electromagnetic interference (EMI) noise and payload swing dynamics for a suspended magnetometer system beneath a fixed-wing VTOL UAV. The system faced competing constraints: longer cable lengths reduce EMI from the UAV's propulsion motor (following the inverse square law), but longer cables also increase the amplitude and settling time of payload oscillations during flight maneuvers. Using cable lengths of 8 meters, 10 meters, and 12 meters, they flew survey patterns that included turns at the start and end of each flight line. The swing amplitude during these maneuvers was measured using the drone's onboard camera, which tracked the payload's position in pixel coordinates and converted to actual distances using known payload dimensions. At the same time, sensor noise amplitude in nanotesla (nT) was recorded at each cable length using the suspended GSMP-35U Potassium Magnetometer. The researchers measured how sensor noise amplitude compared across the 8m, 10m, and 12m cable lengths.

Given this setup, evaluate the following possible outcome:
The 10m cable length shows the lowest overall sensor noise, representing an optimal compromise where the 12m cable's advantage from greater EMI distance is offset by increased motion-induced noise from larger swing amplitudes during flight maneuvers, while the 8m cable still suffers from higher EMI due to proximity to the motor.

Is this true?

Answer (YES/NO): NO